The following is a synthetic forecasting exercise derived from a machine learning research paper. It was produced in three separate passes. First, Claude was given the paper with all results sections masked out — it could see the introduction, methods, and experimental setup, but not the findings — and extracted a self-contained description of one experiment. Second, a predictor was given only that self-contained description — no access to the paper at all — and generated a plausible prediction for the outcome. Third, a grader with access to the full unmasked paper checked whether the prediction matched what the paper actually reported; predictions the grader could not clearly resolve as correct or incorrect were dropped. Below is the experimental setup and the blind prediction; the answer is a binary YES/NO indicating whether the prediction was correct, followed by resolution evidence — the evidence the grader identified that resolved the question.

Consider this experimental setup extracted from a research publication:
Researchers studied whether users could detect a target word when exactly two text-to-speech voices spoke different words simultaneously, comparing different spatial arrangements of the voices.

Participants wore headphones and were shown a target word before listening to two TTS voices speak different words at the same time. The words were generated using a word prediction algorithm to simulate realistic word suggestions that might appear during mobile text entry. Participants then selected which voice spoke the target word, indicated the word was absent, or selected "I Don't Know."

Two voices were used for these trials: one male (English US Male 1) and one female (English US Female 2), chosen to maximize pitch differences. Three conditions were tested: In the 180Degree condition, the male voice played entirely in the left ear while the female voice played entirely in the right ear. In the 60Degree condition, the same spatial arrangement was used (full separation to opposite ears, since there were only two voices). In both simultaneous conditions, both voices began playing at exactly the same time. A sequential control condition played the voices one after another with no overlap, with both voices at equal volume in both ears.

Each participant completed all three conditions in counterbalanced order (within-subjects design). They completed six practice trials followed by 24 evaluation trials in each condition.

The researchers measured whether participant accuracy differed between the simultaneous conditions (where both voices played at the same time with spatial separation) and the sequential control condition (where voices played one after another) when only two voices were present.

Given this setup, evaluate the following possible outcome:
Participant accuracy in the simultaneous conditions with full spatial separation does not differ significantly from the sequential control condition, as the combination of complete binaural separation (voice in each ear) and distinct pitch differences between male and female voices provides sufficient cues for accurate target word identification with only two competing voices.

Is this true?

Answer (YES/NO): YES